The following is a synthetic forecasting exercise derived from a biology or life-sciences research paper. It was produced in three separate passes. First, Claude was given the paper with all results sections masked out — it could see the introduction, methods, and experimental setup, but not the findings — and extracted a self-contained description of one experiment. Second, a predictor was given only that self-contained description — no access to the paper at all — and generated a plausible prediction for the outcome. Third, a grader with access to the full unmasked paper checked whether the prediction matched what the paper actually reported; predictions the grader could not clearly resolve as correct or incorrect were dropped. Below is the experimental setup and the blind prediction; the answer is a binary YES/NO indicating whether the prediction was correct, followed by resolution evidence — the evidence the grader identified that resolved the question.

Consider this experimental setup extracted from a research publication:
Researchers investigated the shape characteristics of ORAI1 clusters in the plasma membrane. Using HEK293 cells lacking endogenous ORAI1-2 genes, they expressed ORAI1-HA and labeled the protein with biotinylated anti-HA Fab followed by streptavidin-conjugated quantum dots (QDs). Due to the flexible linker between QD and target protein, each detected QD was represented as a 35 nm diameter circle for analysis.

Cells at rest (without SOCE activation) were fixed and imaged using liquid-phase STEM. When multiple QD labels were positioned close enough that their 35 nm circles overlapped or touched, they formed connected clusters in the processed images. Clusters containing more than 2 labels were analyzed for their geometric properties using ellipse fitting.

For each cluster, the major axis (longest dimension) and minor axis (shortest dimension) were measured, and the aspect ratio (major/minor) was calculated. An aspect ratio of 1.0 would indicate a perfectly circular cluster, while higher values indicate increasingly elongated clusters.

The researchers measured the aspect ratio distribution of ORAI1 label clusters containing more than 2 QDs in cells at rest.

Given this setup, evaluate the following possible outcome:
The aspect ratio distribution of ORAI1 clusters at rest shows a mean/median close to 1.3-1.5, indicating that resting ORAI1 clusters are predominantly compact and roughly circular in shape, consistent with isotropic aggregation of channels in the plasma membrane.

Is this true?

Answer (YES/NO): NO